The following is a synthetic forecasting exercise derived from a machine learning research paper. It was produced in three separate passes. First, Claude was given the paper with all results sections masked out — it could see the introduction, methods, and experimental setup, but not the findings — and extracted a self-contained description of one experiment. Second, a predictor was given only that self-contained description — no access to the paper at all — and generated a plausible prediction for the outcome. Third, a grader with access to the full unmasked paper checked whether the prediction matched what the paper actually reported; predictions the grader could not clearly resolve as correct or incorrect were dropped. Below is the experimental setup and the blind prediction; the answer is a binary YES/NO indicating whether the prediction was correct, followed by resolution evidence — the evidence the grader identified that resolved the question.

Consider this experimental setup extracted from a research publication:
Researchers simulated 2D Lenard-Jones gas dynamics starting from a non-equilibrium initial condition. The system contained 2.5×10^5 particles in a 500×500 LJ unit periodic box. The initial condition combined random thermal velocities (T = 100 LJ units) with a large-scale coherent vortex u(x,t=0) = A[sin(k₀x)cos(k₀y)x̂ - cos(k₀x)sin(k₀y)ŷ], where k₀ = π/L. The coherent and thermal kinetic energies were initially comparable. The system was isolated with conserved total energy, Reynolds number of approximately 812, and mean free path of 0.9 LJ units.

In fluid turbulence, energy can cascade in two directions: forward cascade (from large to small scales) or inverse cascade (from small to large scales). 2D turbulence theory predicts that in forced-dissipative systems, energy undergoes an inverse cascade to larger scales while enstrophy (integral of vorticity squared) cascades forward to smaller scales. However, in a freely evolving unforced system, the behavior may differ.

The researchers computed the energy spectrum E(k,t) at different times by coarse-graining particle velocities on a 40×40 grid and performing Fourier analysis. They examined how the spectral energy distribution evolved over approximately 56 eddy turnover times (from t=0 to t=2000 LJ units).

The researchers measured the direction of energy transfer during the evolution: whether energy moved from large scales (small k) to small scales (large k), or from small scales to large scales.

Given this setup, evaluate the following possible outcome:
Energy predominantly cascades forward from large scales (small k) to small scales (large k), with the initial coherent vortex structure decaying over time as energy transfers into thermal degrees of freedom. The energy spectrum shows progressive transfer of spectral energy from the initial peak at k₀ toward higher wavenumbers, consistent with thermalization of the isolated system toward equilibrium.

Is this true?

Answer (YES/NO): YES